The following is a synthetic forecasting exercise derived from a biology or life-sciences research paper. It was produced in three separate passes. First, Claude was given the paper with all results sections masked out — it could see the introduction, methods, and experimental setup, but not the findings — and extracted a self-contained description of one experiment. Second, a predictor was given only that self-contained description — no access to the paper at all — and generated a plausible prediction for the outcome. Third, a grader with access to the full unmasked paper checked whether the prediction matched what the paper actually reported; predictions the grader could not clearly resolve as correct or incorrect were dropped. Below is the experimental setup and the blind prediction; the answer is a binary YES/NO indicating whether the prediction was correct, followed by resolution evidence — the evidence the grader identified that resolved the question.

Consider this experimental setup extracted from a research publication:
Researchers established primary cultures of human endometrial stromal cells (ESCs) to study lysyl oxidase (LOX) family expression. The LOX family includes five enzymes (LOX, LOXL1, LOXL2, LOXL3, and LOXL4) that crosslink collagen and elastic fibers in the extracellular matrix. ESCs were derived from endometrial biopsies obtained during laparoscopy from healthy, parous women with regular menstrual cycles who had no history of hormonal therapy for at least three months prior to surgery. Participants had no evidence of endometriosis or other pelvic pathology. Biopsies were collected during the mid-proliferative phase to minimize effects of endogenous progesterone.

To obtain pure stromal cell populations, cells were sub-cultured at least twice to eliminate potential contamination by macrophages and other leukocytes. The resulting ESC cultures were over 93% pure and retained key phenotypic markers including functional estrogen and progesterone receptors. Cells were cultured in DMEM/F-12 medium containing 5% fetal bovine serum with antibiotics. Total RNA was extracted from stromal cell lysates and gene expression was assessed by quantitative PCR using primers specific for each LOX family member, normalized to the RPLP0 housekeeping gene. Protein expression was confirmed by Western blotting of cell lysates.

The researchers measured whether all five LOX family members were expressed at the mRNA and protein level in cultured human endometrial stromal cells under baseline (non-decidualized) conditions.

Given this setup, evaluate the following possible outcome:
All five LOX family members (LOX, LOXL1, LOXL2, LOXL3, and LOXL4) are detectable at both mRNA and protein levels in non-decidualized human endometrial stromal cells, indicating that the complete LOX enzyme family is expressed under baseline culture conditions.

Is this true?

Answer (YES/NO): NO